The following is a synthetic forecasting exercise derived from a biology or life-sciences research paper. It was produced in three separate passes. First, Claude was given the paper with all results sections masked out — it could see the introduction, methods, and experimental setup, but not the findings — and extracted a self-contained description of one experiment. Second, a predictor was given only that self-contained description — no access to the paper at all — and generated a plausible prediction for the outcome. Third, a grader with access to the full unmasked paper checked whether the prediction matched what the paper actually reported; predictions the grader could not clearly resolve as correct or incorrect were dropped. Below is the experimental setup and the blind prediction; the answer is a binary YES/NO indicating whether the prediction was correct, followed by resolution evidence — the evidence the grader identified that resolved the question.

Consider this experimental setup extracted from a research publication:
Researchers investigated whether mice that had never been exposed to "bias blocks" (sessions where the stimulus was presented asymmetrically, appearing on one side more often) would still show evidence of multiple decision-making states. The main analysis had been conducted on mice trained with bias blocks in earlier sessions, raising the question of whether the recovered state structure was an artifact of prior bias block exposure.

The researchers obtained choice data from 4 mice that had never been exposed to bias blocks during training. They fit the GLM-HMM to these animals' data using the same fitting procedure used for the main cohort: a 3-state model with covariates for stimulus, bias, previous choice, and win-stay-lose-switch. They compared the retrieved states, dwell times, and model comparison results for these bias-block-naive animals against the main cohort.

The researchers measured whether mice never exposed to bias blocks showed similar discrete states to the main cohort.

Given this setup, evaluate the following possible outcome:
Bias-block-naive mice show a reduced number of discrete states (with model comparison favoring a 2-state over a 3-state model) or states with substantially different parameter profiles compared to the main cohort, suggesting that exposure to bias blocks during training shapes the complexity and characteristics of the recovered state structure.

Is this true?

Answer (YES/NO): NO